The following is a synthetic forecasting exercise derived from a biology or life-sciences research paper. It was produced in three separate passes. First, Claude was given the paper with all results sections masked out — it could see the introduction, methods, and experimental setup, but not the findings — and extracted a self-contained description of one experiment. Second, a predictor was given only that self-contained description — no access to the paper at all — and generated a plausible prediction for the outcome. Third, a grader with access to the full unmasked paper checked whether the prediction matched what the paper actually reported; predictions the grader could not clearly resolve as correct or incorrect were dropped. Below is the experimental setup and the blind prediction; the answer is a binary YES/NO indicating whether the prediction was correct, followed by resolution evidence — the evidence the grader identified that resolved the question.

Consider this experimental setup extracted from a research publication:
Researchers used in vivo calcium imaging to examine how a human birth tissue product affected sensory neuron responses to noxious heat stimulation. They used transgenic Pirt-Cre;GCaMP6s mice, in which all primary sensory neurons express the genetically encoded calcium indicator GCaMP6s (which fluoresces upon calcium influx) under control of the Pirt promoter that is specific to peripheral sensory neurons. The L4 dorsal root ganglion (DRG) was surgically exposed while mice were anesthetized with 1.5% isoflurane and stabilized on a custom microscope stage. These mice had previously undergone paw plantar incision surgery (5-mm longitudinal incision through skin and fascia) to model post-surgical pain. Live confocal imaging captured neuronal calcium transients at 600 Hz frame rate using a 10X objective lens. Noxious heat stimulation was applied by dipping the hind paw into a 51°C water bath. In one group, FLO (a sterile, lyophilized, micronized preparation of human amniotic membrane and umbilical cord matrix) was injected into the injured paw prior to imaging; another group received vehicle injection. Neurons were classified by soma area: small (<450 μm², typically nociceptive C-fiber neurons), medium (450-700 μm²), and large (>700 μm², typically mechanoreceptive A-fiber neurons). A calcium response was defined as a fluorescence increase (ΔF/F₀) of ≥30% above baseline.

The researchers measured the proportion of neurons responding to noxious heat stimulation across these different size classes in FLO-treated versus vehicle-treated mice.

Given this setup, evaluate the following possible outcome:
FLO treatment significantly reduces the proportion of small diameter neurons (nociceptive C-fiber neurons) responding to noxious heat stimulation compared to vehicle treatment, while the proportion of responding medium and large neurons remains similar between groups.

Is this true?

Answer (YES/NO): YES